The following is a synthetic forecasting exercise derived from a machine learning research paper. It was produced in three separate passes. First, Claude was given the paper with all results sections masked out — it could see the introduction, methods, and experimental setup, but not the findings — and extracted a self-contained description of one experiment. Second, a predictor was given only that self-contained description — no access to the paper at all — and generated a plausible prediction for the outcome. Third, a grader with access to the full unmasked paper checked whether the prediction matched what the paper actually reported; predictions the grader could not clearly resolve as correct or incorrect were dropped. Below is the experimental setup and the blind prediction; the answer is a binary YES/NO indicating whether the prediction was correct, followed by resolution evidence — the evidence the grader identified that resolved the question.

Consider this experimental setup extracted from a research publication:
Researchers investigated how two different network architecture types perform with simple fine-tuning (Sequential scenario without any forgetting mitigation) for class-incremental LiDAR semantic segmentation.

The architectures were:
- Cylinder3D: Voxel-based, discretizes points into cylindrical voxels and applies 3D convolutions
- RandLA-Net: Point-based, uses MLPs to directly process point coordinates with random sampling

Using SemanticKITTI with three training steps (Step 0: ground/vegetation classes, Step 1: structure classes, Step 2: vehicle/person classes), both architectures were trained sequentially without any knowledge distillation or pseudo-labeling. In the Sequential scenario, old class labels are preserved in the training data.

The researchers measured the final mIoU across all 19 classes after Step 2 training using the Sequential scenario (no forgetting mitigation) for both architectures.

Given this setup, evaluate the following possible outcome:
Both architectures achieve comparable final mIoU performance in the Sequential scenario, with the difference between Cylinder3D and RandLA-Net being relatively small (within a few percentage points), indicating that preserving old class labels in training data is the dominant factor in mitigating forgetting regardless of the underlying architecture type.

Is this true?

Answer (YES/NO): NO